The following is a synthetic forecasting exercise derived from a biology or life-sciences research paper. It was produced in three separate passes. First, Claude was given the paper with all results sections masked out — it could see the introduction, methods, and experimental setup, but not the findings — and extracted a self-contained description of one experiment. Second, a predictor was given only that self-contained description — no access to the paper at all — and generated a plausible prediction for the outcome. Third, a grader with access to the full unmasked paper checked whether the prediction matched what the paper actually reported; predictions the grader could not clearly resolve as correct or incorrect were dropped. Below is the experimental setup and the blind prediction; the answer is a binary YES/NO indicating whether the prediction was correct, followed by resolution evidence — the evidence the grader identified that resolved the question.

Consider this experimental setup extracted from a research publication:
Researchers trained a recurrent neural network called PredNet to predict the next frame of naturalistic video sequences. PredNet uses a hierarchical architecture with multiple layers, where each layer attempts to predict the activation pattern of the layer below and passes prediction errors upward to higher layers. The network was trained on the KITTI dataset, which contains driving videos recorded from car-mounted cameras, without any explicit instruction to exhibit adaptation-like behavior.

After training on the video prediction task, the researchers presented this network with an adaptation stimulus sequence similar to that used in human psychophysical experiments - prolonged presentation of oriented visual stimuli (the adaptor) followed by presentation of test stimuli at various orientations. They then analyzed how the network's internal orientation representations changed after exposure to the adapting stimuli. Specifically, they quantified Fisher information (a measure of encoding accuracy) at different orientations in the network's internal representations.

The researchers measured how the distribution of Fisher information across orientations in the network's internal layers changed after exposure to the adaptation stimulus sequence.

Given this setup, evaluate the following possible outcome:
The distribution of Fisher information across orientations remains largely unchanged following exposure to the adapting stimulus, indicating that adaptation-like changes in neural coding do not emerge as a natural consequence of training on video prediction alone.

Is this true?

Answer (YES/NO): NO